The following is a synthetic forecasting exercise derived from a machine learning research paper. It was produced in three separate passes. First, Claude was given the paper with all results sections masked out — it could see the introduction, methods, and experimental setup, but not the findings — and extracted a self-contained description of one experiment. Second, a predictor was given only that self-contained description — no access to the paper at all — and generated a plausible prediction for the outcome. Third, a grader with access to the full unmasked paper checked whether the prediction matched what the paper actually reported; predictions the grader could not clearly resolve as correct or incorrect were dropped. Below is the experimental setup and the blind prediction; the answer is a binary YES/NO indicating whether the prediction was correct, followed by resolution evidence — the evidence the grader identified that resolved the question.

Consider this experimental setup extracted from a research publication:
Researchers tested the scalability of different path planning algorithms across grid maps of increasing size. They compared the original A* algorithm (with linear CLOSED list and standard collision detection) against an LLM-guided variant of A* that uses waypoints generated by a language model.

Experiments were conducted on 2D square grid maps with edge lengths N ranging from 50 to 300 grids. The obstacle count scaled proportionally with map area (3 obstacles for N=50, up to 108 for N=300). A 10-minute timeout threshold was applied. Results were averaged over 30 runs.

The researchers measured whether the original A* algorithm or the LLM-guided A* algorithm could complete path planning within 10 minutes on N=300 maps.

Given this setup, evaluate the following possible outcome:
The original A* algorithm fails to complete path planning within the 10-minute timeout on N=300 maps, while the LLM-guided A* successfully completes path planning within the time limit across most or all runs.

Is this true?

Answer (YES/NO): YES